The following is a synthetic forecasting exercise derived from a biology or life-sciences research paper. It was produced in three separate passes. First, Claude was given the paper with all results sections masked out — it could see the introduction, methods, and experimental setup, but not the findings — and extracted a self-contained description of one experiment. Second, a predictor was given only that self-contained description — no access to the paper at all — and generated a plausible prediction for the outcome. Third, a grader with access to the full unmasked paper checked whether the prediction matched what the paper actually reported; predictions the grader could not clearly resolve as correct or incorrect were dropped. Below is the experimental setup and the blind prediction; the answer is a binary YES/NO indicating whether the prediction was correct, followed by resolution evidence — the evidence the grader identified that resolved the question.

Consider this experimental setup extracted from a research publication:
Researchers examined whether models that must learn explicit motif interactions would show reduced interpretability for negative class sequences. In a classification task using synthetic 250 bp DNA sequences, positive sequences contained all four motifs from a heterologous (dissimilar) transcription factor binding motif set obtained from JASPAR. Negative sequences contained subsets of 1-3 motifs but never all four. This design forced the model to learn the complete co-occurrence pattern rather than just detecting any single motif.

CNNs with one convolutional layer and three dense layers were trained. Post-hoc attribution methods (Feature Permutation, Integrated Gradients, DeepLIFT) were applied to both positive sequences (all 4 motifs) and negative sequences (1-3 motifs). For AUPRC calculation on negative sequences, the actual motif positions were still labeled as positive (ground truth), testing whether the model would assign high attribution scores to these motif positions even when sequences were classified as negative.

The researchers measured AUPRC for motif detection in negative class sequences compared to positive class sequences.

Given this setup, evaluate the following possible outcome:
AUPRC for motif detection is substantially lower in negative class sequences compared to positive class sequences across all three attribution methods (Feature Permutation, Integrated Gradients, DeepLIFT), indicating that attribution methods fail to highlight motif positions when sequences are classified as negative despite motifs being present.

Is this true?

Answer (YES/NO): YES